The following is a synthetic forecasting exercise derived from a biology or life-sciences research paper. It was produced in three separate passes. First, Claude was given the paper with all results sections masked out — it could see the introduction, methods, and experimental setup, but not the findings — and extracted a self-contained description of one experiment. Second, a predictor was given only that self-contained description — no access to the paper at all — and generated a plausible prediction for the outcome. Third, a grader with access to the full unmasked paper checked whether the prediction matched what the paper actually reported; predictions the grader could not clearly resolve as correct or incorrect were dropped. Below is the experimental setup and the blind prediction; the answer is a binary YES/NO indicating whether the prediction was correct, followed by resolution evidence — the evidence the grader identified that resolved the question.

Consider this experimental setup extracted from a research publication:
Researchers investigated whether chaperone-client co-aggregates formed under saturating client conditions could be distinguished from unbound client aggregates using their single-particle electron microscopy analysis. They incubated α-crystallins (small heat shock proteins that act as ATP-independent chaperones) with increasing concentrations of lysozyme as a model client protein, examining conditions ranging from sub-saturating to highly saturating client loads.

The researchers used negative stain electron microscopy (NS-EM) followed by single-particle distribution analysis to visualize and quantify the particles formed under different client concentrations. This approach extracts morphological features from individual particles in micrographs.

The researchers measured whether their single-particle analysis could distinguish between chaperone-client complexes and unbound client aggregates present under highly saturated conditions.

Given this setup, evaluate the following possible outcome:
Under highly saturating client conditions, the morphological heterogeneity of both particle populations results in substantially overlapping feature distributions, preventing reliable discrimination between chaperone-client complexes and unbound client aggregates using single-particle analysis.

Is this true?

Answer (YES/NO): YES